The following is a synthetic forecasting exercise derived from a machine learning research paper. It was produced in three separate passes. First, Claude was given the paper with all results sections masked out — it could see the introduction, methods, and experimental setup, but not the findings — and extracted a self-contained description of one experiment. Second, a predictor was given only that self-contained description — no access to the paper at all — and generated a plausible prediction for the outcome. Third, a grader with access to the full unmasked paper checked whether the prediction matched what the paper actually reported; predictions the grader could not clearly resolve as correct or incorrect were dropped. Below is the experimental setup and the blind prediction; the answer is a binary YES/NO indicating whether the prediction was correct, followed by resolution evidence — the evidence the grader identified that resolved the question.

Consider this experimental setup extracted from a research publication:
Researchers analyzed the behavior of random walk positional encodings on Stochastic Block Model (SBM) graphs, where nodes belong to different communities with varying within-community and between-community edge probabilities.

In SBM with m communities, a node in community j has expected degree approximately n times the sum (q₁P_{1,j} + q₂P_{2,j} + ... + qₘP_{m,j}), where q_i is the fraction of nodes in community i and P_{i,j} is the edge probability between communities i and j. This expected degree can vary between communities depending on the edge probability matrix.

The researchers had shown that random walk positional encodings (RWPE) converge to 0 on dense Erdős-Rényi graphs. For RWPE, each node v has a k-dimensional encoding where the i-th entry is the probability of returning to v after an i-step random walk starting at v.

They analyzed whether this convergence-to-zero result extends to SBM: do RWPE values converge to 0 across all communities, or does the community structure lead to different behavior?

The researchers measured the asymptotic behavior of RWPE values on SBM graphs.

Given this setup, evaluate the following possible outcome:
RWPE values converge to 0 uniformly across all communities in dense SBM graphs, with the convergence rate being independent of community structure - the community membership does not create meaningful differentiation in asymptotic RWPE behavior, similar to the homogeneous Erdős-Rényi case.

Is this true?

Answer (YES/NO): YES